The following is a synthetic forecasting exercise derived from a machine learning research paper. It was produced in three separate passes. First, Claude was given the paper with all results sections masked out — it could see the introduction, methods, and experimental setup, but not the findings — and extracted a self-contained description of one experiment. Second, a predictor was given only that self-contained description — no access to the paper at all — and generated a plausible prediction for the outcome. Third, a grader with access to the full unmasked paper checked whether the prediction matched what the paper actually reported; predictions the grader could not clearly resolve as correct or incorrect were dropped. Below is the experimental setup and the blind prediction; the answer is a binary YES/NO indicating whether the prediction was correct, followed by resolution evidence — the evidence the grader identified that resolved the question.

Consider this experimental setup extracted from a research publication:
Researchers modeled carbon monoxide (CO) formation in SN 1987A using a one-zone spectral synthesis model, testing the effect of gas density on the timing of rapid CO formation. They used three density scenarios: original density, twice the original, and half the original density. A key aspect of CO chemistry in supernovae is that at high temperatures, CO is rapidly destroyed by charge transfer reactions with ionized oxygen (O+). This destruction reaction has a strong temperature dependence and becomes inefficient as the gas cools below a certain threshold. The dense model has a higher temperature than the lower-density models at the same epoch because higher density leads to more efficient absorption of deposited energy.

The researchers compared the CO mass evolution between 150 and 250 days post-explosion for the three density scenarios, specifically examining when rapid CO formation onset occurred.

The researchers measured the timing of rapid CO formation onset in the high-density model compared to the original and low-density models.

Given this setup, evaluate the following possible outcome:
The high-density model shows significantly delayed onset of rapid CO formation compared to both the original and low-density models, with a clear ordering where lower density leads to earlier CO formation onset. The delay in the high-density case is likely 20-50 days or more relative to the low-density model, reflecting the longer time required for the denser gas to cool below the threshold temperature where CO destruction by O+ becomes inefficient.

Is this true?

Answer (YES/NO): NO